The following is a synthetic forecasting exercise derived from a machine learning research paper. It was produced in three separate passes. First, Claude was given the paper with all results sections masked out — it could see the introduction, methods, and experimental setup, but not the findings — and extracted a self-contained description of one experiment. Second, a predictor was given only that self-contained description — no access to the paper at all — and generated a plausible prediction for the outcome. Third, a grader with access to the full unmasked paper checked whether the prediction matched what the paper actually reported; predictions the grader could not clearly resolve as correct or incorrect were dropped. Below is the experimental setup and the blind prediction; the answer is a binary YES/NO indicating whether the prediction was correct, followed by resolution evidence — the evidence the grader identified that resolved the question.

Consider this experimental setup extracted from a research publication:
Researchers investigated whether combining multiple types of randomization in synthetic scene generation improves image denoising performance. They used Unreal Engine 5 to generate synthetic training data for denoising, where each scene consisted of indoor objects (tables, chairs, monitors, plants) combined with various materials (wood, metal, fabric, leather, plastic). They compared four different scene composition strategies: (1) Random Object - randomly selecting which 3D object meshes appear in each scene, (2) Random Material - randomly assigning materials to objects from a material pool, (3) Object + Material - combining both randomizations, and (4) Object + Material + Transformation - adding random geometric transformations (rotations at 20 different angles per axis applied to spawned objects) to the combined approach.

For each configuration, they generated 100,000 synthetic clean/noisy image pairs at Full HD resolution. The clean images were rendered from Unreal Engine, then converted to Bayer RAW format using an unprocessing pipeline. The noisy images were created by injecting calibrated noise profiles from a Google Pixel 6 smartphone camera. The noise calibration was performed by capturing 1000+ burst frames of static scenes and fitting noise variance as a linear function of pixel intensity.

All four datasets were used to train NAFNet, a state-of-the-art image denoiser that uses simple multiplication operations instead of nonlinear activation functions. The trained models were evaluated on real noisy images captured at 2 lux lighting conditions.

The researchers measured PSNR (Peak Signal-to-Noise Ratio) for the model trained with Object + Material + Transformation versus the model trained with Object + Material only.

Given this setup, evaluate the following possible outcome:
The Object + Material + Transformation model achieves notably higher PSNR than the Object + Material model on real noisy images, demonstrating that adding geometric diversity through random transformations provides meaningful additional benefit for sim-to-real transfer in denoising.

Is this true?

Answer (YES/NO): NO